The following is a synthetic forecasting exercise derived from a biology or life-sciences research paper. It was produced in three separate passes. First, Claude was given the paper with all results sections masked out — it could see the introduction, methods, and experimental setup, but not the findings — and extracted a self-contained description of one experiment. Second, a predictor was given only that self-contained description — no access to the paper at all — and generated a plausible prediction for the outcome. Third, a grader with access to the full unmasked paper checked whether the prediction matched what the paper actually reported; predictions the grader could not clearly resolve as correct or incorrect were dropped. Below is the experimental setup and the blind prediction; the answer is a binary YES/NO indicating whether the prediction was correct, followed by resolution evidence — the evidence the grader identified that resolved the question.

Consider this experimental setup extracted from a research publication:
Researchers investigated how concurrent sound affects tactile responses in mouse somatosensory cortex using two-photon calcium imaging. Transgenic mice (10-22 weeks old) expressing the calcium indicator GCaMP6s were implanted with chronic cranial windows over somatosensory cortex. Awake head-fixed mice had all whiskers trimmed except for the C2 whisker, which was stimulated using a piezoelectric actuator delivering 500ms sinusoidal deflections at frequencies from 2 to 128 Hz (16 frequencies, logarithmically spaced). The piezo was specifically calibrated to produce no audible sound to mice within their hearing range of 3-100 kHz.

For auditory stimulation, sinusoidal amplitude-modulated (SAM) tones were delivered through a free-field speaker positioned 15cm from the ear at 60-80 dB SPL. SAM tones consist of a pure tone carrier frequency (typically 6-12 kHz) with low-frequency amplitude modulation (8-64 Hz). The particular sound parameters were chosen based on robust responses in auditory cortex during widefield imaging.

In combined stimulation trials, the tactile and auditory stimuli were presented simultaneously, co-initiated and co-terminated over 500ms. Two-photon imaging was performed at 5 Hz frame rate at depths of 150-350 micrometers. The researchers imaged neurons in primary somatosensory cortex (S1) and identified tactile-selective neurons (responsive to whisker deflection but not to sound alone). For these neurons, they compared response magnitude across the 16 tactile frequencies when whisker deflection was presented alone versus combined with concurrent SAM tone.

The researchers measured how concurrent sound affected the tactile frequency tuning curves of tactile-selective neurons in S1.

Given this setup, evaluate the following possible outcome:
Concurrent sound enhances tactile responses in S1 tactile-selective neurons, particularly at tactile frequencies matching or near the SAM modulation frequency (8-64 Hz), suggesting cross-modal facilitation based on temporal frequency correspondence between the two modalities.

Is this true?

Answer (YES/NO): NO